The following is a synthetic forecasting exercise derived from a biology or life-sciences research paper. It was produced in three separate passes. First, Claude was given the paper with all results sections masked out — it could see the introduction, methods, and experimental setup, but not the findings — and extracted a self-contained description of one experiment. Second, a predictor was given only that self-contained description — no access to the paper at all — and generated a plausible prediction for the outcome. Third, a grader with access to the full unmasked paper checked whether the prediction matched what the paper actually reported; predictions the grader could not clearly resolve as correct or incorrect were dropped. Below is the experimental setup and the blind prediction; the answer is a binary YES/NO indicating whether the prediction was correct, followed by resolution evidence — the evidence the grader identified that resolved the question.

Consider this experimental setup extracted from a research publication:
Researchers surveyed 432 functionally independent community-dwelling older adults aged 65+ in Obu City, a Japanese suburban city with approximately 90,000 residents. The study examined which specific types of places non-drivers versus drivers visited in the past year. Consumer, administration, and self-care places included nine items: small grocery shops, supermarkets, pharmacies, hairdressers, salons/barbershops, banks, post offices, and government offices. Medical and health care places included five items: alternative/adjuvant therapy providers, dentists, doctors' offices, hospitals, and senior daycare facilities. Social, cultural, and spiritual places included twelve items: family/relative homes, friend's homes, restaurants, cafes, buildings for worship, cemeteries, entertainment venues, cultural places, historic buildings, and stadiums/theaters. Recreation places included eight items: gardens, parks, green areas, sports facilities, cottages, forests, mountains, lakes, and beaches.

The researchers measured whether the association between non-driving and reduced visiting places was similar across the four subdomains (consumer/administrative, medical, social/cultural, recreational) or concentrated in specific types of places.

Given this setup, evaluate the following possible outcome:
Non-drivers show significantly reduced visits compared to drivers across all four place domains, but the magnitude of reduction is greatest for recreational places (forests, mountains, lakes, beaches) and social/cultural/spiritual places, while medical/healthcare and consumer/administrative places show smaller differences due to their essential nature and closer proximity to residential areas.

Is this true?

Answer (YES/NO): NO